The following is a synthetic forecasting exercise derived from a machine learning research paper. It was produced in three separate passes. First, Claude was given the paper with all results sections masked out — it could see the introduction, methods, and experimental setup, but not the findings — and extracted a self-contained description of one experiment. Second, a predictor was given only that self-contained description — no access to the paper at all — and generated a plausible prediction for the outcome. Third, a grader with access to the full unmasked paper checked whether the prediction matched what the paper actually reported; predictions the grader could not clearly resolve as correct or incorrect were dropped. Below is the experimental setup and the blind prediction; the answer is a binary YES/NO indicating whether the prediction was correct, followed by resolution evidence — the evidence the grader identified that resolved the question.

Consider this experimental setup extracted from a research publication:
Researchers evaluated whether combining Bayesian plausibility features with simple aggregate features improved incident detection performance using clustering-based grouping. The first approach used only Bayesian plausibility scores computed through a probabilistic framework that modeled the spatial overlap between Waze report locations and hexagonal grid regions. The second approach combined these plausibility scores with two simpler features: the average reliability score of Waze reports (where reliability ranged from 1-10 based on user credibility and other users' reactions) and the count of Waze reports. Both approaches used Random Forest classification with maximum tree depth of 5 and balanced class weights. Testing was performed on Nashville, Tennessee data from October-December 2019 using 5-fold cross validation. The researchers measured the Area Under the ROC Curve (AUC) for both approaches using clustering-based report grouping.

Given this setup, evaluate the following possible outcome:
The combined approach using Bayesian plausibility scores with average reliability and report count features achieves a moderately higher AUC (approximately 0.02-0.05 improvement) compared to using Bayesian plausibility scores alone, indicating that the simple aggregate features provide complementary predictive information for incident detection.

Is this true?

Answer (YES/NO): YES